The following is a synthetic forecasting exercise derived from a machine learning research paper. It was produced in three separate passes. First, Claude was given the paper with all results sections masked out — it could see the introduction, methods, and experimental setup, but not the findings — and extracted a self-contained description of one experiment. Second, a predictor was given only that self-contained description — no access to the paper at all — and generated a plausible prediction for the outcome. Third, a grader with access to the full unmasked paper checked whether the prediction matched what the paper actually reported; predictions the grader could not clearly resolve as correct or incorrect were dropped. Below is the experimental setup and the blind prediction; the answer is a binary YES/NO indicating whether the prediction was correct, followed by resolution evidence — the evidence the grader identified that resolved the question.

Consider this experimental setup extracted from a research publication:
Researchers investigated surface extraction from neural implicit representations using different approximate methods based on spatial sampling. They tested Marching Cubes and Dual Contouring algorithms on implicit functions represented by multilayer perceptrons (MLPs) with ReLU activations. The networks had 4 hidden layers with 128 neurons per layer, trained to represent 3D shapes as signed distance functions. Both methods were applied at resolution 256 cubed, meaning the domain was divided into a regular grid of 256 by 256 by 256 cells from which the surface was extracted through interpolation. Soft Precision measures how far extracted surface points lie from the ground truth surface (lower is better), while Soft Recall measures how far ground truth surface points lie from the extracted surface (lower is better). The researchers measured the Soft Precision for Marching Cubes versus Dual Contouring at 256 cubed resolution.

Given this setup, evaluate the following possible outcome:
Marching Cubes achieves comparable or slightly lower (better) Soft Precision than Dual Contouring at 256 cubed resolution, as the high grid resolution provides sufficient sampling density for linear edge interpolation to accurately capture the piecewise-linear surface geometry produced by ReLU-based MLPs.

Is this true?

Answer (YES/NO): NO